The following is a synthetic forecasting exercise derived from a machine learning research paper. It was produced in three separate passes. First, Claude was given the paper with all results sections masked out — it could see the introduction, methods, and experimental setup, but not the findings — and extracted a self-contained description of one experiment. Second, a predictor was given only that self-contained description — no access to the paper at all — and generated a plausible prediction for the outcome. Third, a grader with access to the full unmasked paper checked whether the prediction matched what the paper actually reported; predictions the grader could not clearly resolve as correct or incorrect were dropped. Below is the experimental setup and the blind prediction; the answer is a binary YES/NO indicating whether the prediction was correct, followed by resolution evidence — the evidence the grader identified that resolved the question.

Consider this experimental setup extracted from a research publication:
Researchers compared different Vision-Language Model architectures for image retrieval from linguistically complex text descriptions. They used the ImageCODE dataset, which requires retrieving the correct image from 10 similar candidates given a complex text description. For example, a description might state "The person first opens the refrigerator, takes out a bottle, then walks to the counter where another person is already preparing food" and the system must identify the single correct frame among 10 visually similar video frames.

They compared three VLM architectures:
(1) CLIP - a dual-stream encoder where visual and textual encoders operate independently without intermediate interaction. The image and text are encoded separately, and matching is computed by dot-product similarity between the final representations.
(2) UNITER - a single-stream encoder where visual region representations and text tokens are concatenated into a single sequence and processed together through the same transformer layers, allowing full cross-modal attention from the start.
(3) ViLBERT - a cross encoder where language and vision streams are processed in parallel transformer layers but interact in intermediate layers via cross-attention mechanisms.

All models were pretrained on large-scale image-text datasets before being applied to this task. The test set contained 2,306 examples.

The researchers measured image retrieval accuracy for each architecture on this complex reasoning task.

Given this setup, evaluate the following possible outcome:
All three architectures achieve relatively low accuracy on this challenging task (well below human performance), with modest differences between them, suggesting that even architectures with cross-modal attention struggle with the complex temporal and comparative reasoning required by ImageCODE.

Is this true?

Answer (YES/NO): NO